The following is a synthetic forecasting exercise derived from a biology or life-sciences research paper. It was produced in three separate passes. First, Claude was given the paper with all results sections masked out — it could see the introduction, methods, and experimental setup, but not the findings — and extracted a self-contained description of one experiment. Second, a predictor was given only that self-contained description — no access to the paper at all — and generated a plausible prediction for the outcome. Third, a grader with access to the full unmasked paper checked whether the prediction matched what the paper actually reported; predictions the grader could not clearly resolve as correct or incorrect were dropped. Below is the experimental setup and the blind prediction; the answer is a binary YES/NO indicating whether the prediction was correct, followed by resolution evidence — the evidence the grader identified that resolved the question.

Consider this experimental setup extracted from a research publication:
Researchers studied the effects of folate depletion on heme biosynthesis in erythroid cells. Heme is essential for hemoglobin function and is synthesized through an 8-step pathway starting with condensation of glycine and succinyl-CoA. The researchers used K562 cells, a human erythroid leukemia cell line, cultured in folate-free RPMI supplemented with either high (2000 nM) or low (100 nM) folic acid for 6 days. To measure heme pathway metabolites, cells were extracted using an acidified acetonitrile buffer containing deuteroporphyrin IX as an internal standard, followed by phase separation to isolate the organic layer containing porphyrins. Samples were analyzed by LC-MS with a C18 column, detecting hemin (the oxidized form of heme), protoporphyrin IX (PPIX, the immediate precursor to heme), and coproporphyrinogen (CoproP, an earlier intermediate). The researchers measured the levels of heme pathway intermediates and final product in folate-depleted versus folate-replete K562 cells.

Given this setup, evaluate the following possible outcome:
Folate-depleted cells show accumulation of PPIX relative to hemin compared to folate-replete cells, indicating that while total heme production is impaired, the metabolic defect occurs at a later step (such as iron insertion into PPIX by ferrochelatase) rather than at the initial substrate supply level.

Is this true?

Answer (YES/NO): NO